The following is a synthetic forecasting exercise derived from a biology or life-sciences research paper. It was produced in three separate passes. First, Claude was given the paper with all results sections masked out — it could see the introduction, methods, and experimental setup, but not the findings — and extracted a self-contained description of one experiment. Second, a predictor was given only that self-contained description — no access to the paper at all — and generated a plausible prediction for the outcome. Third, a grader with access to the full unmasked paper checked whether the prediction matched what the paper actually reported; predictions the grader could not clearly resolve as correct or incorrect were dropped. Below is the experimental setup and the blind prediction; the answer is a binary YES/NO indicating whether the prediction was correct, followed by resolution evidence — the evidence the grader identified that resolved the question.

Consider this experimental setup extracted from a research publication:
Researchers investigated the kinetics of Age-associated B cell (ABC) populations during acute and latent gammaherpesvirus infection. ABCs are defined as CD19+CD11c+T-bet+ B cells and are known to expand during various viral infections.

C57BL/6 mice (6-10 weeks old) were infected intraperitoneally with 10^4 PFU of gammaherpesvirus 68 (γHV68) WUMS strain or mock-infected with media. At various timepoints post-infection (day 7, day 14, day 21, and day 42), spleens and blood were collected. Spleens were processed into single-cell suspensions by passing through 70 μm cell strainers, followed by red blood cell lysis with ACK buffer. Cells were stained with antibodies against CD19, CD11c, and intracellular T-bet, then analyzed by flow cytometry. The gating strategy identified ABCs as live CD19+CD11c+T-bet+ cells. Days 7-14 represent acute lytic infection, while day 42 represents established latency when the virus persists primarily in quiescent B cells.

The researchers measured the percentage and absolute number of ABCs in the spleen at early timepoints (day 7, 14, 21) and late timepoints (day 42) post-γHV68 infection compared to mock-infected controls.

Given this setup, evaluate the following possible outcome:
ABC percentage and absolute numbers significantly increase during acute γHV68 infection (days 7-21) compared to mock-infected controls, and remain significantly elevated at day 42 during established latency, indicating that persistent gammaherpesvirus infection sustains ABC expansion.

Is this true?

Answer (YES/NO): YES